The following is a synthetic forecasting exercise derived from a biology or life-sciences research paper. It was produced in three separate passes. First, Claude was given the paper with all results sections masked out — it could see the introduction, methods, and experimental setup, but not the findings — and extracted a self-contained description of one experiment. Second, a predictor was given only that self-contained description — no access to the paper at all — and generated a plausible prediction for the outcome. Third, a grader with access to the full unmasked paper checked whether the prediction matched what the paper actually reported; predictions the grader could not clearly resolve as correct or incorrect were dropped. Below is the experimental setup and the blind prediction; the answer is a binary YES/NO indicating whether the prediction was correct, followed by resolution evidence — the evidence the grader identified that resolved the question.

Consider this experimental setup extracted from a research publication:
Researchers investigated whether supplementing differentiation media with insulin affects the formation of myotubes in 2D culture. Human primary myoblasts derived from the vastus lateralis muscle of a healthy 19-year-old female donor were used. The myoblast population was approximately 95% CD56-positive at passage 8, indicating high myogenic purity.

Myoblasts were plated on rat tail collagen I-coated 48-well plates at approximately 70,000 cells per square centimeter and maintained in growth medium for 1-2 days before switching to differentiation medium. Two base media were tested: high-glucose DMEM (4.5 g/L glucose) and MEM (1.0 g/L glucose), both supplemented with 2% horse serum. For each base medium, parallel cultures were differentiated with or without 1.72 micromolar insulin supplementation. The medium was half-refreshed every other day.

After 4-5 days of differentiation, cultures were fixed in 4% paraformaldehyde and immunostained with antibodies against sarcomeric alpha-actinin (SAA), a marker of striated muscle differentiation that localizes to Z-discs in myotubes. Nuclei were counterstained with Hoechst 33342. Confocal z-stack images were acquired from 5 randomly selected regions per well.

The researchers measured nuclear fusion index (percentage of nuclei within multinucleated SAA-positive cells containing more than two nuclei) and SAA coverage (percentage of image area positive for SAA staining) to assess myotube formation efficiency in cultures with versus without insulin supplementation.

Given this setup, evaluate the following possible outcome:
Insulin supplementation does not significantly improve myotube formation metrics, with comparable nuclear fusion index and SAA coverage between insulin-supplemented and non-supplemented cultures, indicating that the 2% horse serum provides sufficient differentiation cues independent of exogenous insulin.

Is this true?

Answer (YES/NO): NO